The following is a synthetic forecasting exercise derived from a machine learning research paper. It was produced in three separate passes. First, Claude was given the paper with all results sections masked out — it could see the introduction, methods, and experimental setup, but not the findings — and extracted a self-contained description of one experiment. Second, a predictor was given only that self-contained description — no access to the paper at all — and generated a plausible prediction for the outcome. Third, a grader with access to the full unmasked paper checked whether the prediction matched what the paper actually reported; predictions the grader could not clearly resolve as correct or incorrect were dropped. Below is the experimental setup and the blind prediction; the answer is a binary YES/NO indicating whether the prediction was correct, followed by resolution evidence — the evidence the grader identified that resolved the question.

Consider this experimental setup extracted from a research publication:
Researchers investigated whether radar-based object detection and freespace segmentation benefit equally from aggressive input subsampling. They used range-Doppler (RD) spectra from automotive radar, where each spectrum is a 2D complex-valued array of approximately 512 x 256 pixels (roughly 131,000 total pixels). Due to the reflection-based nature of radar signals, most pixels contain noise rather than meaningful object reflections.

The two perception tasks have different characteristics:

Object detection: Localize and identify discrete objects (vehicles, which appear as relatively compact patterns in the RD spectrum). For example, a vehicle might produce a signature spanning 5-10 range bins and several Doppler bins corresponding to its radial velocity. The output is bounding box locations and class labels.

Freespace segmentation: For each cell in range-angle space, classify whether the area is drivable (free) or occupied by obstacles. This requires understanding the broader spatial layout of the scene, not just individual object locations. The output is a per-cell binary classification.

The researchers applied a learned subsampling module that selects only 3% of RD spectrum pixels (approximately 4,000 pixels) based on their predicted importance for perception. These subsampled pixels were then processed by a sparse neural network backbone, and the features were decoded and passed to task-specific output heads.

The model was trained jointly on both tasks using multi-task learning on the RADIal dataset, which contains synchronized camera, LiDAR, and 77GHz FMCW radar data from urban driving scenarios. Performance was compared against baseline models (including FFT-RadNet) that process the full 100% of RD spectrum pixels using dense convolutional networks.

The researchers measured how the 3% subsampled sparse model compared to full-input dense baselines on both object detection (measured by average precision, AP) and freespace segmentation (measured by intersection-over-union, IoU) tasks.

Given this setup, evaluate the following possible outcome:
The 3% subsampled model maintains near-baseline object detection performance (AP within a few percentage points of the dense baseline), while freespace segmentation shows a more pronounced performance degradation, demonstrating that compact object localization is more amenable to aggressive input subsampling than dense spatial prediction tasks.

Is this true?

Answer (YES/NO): NO